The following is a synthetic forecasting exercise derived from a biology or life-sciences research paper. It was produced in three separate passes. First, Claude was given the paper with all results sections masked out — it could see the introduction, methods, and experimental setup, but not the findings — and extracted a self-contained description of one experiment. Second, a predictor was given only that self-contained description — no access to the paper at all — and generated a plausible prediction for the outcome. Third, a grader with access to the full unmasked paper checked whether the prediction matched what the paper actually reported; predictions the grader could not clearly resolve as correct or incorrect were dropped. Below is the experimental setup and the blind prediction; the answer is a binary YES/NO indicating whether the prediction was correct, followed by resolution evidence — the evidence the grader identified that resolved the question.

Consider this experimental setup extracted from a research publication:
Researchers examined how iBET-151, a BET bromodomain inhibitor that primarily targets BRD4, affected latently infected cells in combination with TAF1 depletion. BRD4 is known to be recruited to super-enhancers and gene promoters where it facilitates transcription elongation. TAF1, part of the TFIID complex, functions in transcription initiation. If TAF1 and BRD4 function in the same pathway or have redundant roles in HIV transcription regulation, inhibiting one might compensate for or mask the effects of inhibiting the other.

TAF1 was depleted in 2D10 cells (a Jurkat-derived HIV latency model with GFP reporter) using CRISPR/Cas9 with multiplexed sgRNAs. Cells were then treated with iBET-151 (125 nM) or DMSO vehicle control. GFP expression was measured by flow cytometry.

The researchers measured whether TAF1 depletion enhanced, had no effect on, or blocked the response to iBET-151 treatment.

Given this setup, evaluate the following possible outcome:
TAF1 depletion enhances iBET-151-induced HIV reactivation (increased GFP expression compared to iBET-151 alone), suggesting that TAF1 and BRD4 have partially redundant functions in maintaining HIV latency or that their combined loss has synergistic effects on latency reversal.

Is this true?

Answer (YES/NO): NO